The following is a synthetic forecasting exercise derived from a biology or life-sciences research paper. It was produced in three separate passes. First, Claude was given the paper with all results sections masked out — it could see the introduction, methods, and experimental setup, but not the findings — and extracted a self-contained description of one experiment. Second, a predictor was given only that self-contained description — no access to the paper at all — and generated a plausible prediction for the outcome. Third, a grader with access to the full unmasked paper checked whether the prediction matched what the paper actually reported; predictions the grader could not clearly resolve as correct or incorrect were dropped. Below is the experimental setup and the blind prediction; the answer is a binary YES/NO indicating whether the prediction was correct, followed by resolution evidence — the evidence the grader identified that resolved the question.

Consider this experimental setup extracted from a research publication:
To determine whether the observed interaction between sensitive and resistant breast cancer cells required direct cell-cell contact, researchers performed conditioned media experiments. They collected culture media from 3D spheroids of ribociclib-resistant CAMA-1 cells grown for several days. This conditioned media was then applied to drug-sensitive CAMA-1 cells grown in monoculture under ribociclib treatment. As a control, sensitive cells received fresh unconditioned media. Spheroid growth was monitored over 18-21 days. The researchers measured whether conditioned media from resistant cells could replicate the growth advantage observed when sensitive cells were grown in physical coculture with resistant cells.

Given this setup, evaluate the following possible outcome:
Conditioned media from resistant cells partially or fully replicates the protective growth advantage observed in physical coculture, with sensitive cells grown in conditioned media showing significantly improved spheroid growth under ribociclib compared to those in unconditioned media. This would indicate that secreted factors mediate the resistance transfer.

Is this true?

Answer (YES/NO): YES